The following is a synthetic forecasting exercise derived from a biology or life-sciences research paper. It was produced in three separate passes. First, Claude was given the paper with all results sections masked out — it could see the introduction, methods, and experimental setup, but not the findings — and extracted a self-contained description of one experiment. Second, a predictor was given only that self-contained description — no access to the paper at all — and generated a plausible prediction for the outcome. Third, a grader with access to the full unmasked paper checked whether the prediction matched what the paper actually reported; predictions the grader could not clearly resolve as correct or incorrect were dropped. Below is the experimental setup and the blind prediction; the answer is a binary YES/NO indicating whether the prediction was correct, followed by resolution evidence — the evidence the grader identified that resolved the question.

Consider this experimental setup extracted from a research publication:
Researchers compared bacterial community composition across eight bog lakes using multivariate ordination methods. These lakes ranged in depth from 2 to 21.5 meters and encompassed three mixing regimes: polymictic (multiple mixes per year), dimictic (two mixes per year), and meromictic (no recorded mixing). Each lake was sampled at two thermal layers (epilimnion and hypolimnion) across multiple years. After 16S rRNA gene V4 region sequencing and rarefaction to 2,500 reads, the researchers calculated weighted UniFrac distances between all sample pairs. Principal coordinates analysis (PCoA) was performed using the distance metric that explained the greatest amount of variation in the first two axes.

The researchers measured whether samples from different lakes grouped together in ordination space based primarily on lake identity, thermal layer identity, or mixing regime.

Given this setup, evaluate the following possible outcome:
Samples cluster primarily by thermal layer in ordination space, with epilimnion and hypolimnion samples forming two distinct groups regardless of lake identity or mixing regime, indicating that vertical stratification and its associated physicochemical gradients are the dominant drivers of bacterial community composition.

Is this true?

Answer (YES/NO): NO